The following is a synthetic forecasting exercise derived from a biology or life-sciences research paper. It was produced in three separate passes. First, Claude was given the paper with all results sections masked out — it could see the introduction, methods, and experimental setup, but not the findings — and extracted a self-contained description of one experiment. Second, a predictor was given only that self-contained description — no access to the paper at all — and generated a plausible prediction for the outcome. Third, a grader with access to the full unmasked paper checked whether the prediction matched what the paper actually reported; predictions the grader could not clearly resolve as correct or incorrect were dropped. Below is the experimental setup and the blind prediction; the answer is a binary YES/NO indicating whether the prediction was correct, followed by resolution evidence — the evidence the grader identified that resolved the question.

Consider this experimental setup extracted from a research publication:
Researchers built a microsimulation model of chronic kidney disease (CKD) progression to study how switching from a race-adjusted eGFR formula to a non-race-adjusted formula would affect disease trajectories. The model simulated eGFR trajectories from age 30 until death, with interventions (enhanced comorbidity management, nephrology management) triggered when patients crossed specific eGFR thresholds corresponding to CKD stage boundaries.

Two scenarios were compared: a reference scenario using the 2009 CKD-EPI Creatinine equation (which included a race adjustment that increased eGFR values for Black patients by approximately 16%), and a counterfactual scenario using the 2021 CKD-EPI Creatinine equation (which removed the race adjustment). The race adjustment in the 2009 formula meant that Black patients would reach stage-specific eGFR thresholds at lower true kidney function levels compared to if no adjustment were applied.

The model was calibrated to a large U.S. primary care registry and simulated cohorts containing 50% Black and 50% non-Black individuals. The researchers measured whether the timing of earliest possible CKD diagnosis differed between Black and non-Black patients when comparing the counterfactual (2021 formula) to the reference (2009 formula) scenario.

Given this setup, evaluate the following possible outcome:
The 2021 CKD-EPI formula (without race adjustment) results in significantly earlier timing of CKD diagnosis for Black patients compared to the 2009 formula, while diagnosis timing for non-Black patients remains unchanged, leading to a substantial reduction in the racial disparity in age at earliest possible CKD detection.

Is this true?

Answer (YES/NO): NO